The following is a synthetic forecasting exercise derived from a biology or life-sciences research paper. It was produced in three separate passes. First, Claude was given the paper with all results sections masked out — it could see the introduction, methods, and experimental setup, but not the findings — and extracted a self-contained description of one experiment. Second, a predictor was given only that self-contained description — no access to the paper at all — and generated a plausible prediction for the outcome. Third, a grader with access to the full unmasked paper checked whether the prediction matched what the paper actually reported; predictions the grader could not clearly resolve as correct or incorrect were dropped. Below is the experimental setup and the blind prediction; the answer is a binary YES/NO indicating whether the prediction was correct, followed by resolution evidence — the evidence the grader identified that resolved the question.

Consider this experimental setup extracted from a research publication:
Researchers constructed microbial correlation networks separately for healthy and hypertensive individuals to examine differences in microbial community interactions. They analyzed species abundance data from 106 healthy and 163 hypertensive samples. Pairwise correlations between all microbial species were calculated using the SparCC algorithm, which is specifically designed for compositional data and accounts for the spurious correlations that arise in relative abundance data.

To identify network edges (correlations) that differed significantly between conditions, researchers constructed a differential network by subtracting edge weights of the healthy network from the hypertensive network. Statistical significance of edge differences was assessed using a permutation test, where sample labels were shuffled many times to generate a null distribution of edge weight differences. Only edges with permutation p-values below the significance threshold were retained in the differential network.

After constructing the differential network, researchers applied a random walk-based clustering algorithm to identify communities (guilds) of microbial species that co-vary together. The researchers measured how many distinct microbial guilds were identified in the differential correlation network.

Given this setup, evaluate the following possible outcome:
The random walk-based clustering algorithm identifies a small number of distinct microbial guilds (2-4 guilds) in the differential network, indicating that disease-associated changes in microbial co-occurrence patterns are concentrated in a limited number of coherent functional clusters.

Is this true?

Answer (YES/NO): NO